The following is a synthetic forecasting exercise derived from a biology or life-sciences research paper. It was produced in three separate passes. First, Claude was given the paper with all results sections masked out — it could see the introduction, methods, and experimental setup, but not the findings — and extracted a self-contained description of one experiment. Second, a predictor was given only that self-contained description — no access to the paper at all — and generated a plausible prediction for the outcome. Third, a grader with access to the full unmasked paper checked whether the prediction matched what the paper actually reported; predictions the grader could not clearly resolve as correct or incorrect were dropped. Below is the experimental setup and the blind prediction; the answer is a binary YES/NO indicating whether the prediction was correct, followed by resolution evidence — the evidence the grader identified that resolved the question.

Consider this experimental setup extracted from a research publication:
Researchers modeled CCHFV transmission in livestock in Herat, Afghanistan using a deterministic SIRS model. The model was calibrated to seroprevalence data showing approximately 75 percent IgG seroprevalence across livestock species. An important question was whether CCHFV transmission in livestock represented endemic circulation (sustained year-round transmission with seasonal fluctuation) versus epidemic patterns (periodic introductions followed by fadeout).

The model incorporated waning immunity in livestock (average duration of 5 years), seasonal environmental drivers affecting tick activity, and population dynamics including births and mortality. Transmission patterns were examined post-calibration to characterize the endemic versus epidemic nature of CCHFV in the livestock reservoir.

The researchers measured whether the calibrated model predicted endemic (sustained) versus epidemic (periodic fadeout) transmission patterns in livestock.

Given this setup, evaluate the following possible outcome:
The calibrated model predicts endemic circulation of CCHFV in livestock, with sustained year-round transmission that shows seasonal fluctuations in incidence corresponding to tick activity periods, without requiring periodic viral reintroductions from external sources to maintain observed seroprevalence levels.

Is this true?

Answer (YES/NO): YES